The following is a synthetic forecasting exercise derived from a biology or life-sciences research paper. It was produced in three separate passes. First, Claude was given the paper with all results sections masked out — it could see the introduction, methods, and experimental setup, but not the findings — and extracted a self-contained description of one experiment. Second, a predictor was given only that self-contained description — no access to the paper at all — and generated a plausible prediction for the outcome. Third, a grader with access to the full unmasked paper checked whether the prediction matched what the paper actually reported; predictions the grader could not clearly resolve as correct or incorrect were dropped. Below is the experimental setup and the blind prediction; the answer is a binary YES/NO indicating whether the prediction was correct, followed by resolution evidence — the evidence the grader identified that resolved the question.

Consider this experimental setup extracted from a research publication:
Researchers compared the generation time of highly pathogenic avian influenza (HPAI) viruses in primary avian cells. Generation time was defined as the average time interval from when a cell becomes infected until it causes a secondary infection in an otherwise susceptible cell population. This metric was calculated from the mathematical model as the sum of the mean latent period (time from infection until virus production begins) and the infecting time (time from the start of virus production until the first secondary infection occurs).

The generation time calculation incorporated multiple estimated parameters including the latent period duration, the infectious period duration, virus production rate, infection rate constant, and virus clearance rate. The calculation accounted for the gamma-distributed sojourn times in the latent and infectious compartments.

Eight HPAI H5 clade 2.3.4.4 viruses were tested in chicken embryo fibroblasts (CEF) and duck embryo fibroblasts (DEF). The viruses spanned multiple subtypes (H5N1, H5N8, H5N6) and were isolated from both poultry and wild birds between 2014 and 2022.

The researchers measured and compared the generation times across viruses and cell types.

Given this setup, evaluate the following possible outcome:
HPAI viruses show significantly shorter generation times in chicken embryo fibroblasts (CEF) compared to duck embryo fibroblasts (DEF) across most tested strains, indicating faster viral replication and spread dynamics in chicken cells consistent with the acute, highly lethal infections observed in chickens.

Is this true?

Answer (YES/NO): NO